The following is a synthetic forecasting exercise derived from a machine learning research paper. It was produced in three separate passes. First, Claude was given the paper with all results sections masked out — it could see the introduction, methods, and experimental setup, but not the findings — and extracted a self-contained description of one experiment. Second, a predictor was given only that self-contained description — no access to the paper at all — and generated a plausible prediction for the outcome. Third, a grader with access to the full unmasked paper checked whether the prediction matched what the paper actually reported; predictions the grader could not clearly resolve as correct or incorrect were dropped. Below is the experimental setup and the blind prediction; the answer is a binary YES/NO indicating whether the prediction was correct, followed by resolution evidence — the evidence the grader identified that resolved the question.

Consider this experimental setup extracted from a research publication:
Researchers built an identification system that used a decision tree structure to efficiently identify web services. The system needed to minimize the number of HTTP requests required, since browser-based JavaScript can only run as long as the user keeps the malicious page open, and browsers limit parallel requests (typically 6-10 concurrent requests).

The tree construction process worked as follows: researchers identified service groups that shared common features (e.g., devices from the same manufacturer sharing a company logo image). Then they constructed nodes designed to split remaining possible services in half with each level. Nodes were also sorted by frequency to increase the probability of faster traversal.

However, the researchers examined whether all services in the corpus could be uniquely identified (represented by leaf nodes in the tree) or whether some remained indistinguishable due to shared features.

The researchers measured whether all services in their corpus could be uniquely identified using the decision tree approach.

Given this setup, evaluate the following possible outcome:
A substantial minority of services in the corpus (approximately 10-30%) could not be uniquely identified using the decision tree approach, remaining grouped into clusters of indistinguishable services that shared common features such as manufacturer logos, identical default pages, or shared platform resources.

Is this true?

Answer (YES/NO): NO